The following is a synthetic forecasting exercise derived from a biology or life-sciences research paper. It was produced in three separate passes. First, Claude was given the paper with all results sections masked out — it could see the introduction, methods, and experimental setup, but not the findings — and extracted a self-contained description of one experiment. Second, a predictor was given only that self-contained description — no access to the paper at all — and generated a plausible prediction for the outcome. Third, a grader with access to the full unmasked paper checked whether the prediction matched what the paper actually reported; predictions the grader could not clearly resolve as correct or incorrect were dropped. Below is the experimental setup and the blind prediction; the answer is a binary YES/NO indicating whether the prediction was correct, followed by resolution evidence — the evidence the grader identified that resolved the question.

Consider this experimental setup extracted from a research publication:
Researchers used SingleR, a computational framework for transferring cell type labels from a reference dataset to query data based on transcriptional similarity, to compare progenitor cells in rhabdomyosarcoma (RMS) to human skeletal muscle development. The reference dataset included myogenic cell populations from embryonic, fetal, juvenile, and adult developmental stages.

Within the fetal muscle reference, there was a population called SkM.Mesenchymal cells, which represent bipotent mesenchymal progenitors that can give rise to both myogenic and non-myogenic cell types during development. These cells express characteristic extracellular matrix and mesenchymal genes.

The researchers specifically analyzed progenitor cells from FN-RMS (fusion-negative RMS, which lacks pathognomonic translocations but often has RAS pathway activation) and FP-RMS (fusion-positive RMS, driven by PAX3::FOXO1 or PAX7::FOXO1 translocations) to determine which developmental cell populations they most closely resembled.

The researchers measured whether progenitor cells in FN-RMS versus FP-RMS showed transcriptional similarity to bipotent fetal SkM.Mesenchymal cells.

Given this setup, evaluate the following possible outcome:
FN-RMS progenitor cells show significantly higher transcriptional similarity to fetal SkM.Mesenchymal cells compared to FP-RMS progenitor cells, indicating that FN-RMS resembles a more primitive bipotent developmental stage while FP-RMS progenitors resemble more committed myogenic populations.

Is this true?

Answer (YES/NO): YES